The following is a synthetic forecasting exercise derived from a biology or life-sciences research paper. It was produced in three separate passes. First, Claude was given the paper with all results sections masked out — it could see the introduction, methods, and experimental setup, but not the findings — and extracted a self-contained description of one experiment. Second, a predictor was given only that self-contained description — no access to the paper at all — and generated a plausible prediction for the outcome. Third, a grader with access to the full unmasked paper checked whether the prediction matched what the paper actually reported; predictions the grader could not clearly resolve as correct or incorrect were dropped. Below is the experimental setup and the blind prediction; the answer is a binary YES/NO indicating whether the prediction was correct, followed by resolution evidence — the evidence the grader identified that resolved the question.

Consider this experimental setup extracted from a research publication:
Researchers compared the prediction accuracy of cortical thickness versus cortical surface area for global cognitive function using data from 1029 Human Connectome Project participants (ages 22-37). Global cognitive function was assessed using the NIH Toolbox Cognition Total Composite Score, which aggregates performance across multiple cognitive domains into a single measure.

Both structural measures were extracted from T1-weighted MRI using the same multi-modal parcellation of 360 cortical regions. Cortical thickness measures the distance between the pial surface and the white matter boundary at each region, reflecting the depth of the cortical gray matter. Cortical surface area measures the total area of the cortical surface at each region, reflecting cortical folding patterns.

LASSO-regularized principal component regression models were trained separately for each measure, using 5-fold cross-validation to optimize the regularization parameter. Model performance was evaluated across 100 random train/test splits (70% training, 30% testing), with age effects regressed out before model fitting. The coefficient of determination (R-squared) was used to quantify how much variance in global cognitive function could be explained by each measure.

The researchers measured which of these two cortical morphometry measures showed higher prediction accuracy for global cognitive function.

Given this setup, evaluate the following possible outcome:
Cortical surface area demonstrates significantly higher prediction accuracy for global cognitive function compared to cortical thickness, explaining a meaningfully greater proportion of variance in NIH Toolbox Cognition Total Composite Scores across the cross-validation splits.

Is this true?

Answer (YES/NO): YES